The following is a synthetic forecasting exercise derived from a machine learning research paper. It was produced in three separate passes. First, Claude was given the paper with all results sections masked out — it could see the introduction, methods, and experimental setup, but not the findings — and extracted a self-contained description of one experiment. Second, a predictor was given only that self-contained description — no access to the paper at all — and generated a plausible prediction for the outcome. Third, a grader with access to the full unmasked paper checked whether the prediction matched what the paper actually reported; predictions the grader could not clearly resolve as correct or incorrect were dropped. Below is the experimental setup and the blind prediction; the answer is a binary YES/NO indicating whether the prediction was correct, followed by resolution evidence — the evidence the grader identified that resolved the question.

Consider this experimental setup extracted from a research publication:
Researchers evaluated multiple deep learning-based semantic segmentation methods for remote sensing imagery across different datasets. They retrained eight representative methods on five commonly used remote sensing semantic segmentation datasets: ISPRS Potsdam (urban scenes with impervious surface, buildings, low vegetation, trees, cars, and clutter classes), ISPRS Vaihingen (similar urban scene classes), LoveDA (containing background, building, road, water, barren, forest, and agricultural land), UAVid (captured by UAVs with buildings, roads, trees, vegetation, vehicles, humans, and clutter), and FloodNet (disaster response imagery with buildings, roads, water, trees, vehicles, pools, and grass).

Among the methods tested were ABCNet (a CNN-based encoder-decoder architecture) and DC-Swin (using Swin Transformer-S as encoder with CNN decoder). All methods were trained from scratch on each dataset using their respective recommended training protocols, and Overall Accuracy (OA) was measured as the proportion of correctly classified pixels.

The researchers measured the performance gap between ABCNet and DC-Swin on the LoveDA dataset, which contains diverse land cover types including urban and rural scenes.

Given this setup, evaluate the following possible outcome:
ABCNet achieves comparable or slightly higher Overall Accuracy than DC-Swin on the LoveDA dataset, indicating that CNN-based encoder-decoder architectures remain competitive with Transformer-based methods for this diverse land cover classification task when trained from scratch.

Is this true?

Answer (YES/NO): NO